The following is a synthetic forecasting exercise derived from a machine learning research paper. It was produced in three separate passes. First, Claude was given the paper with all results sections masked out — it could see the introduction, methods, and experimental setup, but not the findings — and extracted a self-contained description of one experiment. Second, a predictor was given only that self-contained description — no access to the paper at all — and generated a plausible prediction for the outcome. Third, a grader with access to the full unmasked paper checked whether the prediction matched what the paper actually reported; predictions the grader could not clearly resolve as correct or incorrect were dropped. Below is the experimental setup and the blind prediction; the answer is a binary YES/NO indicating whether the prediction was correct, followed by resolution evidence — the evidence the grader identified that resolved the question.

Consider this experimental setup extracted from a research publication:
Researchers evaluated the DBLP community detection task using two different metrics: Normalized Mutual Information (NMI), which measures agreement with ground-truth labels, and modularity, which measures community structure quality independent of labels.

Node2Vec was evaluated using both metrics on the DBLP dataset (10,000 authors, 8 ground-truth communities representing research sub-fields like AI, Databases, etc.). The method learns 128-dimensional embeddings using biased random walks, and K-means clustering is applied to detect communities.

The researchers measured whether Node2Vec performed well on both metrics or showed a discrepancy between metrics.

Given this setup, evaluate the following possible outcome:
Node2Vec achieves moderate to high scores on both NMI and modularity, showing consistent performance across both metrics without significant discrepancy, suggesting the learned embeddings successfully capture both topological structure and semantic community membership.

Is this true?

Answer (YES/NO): YES